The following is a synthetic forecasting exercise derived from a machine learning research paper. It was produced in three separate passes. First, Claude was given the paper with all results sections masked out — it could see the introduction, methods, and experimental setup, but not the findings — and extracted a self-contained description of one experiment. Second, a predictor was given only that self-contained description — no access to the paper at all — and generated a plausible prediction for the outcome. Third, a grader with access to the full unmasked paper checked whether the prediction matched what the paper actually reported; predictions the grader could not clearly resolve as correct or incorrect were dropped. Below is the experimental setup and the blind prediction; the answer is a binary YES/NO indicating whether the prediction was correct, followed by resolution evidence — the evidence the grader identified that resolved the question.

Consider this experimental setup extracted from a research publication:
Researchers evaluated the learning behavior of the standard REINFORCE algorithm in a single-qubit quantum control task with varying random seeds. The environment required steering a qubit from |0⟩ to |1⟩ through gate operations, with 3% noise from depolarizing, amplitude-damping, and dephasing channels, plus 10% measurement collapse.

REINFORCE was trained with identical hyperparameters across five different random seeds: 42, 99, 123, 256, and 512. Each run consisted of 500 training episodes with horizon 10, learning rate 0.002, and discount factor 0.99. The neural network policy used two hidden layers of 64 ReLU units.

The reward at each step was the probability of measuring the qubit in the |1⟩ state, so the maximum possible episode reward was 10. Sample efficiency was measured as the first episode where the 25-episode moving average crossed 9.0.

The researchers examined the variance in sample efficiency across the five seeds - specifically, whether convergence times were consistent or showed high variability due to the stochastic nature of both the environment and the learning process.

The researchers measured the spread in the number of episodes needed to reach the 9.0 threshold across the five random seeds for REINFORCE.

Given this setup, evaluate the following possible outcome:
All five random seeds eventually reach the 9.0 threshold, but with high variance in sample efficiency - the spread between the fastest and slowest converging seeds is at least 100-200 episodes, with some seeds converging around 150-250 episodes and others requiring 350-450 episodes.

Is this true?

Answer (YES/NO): NO